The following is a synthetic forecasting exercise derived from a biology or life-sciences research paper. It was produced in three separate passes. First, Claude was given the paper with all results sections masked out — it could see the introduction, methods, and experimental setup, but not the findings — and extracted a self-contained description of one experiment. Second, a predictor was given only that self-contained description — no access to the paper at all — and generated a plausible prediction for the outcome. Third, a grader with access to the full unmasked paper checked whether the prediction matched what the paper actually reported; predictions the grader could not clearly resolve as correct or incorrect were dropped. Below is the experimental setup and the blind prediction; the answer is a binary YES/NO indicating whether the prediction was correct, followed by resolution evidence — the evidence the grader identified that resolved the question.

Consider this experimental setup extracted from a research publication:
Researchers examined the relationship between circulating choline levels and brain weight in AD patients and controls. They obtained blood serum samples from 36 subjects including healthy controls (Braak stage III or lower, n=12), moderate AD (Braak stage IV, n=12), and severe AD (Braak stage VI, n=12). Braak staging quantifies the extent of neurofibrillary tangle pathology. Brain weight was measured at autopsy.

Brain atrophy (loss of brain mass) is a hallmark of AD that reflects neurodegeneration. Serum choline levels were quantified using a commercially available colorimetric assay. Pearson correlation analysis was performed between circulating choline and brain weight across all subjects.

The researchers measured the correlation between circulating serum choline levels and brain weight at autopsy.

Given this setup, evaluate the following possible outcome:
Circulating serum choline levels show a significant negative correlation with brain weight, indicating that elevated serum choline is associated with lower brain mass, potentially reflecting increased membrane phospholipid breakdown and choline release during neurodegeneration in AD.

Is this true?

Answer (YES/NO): NO